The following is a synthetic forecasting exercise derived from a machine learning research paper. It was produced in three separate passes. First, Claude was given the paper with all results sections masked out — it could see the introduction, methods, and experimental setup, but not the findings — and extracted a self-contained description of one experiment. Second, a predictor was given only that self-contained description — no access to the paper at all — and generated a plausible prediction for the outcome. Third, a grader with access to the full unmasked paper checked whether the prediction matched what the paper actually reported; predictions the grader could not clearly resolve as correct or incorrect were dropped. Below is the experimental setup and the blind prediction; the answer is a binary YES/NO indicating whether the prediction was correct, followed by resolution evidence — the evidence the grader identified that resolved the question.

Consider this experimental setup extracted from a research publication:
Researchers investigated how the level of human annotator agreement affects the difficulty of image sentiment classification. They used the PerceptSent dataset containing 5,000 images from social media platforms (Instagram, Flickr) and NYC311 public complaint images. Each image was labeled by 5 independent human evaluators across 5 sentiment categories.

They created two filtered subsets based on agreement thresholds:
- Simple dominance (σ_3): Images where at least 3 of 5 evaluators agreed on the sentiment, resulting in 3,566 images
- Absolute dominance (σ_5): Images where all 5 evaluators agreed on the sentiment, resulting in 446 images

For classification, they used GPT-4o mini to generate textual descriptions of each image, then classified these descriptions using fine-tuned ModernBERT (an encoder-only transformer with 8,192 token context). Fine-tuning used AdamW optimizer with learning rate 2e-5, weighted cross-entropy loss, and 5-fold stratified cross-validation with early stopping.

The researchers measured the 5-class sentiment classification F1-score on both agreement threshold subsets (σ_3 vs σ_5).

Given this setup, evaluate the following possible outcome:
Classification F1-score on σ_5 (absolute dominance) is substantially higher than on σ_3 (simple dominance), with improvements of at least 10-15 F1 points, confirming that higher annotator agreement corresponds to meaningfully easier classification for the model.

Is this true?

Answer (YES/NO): YES